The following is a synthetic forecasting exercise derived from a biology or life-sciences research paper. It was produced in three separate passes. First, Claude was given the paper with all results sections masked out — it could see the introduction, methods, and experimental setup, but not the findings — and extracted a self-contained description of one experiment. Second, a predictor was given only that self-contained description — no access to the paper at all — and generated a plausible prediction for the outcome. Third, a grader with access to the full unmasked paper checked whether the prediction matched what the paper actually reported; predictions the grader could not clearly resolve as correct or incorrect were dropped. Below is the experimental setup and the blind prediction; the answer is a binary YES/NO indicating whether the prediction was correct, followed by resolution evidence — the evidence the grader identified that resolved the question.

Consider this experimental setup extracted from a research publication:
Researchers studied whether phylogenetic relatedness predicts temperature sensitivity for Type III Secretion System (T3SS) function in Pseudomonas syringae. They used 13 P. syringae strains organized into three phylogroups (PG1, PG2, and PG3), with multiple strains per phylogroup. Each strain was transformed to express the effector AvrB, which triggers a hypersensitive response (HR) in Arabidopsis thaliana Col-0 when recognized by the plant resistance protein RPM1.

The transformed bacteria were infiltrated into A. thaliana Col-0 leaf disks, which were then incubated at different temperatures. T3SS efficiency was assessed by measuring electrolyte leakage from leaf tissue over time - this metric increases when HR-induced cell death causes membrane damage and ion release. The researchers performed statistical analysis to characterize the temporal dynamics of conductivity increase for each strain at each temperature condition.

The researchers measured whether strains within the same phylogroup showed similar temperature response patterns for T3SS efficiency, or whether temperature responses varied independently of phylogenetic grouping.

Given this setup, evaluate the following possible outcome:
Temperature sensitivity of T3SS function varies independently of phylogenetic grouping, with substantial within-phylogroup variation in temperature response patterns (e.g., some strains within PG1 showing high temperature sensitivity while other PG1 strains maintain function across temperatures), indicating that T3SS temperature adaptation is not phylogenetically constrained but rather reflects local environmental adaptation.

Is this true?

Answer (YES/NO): NO